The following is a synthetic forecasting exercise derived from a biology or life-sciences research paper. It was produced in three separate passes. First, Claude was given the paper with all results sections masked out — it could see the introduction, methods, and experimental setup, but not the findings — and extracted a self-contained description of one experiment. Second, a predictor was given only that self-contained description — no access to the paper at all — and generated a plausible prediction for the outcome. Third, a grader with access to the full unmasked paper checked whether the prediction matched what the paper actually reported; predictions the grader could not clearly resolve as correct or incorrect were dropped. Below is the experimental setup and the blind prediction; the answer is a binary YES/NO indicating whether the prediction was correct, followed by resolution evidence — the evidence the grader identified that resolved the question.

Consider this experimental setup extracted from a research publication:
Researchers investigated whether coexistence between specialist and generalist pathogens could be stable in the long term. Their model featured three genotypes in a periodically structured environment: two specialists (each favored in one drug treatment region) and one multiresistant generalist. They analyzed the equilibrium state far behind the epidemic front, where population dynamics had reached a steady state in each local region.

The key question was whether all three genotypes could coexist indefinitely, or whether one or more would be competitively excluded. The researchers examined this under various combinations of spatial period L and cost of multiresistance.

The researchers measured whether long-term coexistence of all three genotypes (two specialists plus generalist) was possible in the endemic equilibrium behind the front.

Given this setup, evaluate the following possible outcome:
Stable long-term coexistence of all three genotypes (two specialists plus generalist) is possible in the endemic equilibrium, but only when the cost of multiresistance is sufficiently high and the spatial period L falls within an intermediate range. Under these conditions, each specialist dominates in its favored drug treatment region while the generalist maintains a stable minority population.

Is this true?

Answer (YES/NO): NO